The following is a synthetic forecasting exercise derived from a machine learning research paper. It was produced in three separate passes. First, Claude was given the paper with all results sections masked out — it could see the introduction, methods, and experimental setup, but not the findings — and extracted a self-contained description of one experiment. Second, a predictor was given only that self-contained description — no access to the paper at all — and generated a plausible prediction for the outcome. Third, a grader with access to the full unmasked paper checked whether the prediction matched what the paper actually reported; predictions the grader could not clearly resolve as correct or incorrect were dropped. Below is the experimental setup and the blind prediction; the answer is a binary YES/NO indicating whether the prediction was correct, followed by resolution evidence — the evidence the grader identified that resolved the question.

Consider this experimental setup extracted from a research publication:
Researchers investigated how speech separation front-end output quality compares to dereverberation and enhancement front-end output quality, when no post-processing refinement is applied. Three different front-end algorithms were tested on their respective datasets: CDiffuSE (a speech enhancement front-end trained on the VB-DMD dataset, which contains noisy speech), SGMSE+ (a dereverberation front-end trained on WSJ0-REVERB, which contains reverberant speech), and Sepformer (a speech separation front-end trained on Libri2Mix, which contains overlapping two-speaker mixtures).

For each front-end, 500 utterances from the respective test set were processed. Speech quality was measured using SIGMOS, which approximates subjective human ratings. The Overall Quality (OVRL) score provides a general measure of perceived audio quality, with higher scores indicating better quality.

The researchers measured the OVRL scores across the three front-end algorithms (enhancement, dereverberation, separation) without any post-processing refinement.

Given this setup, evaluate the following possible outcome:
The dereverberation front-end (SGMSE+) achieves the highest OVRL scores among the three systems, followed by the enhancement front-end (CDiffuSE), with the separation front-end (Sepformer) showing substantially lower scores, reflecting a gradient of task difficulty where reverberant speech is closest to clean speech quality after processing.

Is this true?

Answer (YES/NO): YES